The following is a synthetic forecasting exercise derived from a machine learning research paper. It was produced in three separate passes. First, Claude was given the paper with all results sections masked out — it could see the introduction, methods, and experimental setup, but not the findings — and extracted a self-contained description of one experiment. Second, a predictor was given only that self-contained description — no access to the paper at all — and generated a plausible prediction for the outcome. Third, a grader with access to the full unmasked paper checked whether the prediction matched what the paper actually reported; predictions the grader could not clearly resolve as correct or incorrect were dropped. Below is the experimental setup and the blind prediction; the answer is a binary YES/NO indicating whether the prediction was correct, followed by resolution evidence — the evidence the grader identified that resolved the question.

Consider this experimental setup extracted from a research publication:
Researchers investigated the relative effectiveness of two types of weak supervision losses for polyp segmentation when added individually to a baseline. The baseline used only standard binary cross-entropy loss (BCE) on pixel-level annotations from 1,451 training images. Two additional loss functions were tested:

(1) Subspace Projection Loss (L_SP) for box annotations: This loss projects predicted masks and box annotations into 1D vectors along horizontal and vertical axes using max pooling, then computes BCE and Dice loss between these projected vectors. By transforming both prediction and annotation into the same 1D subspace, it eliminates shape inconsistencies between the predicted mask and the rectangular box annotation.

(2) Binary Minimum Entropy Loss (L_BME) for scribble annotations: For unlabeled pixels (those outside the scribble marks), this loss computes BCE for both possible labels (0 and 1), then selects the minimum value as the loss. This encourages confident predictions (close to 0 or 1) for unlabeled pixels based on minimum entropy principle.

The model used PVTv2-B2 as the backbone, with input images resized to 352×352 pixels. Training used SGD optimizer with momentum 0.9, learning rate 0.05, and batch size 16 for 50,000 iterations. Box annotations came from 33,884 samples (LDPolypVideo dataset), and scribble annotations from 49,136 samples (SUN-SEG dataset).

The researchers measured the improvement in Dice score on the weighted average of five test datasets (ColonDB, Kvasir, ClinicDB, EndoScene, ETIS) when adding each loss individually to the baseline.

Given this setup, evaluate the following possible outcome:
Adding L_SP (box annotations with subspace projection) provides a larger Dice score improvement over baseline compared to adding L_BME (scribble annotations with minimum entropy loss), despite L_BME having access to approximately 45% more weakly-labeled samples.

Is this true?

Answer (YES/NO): NO